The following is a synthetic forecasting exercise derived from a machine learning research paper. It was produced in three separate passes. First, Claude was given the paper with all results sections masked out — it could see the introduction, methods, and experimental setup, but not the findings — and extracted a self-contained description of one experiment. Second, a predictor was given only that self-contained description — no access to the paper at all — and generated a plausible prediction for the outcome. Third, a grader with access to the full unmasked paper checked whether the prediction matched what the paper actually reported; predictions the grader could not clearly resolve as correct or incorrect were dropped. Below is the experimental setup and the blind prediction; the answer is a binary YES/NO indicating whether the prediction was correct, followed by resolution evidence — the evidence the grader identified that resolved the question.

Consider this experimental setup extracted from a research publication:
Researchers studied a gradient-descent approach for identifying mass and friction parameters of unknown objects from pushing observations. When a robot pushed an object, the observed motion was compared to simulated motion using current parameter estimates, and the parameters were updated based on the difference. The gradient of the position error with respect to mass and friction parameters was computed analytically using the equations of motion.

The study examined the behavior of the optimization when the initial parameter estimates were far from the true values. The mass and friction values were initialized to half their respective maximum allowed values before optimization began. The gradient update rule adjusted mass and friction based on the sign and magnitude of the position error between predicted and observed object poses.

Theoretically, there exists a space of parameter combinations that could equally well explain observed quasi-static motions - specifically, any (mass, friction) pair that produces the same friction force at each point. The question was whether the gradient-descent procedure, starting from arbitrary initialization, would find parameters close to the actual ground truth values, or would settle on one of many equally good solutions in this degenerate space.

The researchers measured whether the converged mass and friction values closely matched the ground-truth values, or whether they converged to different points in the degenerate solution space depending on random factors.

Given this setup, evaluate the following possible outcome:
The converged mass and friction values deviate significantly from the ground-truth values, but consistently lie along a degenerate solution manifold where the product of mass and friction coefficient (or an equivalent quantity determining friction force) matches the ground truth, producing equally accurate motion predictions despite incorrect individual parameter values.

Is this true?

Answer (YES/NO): YES